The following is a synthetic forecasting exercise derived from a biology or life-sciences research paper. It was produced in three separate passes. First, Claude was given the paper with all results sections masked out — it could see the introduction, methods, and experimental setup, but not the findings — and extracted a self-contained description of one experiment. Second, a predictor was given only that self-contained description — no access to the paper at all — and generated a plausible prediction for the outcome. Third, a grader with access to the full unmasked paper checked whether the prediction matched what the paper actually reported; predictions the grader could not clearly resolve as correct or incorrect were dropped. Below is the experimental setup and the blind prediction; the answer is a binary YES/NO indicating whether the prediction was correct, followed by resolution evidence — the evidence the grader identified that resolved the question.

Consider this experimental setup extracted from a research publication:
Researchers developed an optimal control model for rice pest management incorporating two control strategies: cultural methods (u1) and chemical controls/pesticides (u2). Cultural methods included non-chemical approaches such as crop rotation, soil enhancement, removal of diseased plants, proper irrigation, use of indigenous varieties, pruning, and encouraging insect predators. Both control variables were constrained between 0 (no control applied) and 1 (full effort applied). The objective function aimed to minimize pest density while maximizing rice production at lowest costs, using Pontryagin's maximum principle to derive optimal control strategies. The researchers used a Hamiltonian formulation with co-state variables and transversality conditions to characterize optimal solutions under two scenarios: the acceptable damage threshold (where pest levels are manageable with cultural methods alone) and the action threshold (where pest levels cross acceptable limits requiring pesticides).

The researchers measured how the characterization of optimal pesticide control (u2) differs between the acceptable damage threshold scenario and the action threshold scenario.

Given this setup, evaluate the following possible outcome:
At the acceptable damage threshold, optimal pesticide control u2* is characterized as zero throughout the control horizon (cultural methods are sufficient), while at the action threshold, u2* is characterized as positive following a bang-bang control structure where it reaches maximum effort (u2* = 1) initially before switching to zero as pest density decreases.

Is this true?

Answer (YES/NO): NO